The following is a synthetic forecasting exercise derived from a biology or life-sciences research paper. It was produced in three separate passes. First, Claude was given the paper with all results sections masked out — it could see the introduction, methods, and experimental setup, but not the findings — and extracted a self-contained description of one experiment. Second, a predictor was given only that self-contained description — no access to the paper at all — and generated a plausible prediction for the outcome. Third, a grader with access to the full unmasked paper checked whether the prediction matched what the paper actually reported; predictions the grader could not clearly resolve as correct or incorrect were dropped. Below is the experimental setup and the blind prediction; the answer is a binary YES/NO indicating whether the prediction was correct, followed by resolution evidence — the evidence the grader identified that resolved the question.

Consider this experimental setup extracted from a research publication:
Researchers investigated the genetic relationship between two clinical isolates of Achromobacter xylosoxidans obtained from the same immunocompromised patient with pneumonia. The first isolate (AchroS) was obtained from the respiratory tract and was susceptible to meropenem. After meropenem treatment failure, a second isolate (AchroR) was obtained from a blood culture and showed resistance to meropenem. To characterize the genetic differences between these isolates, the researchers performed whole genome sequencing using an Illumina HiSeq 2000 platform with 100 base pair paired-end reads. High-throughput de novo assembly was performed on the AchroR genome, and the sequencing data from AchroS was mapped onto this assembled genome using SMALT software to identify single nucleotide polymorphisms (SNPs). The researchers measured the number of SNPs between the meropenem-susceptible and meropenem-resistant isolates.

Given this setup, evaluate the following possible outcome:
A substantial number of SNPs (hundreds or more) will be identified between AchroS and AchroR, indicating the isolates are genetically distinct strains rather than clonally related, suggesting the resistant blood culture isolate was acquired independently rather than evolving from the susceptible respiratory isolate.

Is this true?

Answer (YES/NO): NO